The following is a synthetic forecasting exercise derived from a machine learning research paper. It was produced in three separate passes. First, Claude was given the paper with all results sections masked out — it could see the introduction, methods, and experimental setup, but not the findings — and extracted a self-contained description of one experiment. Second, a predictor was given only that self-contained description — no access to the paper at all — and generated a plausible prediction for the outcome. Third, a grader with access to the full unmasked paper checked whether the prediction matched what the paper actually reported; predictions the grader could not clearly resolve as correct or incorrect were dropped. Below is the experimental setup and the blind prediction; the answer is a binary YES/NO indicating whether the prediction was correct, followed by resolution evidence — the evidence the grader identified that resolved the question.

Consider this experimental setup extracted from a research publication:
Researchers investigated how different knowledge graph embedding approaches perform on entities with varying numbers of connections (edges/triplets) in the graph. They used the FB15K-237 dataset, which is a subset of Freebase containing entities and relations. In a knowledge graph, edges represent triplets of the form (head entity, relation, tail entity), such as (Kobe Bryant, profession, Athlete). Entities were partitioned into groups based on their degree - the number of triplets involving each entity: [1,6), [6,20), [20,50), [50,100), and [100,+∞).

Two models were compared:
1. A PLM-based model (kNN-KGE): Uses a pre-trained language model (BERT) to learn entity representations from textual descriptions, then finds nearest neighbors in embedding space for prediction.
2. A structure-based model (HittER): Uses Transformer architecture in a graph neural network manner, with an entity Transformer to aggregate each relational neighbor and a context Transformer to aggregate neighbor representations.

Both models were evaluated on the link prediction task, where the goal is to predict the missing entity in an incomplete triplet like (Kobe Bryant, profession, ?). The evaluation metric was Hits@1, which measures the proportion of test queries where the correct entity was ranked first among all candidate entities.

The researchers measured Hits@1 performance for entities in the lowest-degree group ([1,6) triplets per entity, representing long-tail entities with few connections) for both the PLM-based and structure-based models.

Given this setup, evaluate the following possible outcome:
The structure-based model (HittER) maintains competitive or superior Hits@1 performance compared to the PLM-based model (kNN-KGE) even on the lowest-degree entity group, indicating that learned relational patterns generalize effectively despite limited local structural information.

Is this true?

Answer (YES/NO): NO